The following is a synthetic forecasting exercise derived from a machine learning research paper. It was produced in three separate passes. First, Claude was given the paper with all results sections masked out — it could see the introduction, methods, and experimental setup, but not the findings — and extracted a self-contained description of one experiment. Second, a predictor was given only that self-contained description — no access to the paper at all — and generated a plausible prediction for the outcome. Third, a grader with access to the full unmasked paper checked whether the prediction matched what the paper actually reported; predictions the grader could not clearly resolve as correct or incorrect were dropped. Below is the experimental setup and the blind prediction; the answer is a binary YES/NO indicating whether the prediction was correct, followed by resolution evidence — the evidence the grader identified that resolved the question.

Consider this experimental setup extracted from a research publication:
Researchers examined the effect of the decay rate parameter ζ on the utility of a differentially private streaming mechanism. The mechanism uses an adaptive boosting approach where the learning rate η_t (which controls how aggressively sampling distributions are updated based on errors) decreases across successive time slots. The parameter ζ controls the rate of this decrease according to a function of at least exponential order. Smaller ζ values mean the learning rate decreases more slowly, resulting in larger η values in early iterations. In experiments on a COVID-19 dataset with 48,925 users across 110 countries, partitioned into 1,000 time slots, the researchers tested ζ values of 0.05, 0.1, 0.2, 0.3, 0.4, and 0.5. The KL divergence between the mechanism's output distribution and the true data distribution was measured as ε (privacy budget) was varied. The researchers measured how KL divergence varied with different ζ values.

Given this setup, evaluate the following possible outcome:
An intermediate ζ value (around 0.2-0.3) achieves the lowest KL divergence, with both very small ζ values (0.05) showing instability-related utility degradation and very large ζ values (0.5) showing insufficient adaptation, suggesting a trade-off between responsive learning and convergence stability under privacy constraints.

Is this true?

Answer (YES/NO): NO